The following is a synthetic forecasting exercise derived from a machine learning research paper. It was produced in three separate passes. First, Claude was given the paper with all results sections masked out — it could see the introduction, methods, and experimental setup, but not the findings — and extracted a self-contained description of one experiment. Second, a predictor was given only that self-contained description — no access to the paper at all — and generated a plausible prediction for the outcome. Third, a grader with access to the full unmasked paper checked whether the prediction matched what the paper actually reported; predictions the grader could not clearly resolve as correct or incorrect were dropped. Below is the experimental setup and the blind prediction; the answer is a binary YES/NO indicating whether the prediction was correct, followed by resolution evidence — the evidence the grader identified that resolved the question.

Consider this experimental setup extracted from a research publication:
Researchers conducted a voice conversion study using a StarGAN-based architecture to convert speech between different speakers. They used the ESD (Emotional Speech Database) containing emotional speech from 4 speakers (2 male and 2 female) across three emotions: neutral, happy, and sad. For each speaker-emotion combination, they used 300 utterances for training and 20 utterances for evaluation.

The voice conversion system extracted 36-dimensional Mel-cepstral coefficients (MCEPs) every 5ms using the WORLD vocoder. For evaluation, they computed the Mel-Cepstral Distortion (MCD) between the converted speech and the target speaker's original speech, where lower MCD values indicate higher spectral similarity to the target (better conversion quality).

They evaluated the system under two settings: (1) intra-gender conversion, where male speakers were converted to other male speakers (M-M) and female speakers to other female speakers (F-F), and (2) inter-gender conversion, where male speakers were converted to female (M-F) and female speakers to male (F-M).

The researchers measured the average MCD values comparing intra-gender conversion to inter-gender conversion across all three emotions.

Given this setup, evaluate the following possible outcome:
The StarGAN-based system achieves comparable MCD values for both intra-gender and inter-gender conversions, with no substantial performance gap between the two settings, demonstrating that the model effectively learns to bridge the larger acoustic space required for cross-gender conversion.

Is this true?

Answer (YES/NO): NO